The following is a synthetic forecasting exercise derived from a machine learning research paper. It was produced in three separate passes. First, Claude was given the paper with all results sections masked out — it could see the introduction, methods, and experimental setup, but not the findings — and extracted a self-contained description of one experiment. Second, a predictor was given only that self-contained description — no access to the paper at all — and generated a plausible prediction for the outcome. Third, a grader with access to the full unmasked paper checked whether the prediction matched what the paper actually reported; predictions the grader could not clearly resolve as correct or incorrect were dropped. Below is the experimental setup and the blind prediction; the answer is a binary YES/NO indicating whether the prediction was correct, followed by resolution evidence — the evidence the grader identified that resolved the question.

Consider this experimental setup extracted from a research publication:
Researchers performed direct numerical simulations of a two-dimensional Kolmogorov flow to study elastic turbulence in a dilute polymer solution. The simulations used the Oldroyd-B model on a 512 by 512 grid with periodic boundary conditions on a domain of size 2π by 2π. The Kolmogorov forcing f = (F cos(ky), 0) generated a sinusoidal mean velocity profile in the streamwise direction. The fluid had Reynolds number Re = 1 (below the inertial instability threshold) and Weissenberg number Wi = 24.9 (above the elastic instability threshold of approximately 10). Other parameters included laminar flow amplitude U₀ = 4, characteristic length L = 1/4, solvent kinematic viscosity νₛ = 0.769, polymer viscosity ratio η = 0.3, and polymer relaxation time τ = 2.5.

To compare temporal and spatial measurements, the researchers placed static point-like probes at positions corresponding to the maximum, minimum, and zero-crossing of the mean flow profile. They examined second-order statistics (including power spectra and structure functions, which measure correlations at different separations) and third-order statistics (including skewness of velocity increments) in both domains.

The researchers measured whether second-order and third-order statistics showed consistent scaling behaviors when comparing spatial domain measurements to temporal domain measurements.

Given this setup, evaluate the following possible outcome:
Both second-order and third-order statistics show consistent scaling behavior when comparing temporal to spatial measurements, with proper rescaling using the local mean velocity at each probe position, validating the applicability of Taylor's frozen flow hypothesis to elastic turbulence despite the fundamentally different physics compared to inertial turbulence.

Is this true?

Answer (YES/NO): NO